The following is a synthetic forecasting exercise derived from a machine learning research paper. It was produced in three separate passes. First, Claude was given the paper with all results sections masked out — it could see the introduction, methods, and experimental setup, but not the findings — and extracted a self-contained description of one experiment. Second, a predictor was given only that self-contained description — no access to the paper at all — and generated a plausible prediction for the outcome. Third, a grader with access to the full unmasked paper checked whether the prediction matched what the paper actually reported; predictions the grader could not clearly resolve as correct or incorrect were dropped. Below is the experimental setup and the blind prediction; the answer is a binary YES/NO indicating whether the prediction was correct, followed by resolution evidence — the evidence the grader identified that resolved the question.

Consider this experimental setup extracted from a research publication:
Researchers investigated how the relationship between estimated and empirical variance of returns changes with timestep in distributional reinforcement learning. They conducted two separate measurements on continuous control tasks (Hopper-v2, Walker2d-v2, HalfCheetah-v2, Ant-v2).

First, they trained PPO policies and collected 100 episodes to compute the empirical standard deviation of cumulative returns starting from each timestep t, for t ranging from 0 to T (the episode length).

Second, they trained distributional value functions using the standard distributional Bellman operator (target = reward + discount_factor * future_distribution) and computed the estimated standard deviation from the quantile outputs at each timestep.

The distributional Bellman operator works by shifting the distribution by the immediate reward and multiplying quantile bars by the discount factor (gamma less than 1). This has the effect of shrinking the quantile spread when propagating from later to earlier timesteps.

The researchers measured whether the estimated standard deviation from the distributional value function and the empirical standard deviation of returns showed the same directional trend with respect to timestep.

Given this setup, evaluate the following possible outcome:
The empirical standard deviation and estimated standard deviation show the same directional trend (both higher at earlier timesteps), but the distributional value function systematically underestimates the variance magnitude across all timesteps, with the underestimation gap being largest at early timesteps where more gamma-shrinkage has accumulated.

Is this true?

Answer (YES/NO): NO